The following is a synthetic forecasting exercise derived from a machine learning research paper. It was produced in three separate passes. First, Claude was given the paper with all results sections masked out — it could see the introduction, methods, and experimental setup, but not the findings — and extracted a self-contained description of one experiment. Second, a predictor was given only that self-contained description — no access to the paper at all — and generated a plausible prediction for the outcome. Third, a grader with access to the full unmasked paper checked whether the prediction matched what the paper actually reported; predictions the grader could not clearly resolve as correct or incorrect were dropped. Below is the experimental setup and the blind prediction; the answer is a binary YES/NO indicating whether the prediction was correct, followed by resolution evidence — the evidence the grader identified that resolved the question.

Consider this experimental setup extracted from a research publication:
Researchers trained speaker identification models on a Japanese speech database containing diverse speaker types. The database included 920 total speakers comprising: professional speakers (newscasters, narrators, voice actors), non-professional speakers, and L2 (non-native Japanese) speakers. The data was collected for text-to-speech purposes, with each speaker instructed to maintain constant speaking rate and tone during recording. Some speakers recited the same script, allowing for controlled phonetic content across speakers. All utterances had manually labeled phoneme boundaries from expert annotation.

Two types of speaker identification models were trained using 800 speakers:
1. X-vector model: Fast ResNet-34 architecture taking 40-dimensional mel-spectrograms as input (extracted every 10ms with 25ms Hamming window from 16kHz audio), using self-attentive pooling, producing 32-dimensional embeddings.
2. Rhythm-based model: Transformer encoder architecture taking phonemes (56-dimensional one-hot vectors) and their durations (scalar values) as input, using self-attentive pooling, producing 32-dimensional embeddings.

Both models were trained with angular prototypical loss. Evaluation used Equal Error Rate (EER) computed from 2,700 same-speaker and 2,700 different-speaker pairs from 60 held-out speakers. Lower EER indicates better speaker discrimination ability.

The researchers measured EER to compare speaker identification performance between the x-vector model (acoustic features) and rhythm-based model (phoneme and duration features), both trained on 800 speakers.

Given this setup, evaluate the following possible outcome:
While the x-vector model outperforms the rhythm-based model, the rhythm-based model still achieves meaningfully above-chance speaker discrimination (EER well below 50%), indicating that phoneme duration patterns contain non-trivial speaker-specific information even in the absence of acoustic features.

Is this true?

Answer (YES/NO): YES